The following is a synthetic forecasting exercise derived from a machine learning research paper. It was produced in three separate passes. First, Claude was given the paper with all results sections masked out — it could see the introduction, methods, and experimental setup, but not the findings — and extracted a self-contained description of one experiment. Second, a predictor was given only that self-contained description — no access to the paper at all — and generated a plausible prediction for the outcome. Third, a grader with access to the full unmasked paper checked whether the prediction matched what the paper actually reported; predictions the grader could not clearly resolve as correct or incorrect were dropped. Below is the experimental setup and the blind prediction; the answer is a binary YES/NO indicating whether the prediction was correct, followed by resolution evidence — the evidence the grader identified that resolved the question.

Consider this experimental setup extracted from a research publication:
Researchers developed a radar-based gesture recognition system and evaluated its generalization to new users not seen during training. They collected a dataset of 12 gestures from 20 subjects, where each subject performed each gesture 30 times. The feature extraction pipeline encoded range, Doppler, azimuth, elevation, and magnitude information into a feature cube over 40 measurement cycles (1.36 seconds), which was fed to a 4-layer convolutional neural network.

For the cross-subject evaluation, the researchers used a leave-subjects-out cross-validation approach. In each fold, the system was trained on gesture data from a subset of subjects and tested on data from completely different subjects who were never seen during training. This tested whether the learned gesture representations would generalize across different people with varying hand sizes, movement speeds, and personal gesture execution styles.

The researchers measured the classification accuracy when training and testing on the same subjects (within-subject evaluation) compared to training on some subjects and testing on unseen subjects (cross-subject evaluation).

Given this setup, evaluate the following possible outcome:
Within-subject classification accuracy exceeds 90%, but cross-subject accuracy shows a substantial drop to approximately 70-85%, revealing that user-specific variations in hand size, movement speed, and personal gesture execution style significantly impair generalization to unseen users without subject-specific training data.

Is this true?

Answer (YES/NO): NO